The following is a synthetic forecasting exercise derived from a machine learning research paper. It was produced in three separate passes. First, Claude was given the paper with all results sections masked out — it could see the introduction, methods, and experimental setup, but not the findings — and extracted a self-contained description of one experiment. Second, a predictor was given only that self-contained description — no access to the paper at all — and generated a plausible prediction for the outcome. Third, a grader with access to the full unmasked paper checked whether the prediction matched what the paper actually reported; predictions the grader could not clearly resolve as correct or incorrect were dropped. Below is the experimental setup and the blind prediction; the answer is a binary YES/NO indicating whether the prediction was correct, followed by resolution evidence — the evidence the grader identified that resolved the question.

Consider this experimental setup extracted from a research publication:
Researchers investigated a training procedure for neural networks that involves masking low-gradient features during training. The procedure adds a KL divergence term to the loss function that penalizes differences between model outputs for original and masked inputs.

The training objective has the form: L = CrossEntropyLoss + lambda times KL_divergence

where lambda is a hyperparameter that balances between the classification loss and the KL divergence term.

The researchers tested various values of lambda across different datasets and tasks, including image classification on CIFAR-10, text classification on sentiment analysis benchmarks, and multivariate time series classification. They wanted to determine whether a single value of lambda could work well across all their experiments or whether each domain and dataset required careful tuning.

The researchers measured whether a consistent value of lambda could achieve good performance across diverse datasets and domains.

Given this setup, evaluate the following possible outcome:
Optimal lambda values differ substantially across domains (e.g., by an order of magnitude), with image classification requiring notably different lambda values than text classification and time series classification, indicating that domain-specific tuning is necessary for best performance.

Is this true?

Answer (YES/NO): NO